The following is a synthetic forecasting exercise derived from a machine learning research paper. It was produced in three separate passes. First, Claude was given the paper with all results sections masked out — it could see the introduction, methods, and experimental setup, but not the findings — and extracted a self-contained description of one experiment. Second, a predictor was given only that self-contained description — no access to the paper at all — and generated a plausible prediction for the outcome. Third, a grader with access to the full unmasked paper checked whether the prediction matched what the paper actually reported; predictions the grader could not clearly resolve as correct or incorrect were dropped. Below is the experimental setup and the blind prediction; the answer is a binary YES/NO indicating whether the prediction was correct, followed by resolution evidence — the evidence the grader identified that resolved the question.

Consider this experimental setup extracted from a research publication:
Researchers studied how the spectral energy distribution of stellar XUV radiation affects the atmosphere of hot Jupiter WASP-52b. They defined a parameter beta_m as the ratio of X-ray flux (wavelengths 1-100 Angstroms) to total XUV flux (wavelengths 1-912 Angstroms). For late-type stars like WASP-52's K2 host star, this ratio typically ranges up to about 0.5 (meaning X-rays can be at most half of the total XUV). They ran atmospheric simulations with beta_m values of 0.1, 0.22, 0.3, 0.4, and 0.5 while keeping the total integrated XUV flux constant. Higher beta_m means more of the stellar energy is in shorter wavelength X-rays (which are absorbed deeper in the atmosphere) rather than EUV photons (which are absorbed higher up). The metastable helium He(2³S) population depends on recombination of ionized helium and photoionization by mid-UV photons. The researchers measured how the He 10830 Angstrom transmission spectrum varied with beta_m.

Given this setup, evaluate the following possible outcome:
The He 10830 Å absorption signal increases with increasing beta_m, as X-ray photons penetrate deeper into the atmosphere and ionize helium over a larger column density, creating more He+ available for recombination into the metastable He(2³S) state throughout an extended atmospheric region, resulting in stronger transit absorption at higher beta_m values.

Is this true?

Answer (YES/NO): NO